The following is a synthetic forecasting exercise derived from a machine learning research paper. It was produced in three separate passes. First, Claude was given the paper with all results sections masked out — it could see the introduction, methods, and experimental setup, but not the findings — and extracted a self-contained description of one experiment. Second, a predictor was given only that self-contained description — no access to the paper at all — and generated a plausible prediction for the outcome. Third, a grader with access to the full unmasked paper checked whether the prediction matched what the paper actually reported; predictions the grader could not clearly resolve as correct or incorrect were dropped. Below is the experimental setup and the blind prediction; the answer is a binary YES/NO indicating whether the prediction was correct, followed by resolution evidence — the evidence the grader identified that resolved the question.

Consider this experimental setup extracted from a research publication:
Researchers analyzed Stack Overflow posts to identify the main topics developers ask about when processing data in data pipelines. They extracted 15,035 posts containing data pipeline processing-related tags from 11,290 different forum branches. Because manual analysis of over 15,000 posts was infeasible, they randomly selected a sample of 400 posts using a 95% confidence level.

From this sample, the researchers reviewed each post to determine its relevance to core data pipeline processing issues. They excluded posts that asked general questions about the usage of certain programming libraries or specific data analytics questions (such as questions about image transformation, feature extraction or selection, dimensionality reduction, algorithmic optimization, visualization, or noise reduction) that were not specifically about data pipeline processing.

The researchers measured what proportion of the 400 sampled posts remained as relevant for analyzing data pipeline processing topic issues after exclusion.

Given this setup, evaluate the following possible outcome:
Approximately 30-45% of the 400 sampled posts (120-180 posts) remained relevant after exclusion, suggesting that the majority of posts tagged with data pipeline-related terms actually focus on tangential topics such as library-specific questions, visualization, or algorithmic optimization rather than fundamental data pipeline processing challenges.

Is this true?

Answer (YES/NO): NO